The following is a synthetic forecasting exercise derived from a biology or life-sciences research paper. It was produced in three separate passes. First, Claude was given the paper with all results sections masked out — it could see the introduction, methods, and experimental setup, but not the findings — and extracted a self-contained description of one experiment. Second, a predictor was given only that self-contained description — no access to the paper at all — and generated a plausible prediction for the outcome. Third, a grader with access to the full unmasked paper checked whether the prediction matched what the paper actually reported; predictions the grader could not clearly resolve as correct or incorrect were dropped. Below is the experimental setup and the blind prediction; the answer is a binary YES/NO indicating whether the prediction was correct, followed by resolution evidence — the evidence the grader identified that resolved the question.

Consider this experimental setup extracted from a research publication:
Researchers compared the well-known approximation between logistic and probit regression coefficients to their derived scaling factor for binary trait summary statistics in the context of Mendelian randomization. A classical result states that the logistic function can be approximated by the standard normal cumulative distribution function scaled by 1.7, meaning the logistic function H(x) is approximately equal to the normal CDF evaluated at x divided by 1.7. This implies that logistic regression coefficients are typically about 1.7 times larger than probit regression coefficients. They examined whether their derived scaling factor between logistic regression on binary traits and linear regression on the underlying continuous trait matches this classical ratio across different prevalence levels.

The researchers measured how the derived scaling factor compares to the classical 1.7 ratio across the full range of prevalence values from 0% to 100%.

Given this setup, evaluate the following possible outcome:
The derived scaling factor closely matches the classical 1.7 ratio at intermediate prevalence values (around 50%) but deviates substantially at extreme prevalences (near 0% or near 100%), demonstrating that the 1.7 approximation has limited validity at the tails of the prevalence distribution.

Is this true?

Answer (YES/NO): YES